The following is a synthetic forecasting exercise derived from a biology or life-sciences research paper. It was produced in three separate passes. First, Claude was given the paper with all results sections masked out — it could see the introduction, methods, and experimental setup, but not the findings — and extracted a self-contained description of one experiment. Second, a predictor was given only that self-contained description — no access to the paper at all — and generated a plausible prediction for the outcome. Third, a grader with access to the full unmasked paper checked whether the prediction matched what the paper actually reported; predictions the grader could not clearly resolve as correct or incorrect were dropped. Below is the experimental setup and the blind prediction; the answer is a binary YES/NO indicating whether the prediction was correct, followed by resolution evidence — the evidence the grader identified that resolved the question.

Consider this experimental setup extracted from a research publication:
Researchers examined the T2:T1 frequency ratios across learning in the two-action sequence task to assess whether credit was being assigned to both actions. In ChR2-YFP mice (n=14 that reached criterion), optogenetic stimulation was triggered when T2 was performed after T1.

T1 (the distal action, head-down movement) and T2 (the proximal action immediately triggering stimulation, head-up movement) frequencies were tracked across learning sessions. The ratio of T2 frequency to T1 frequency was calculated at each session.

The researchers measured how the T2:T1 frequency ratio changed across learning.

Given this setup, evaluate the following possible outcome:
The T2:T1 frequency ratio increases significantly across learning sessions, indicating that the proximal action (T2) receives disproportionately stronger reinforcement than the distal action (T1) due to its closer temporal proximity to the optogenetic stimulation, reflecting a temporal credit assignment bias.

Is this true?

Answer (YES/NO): NO